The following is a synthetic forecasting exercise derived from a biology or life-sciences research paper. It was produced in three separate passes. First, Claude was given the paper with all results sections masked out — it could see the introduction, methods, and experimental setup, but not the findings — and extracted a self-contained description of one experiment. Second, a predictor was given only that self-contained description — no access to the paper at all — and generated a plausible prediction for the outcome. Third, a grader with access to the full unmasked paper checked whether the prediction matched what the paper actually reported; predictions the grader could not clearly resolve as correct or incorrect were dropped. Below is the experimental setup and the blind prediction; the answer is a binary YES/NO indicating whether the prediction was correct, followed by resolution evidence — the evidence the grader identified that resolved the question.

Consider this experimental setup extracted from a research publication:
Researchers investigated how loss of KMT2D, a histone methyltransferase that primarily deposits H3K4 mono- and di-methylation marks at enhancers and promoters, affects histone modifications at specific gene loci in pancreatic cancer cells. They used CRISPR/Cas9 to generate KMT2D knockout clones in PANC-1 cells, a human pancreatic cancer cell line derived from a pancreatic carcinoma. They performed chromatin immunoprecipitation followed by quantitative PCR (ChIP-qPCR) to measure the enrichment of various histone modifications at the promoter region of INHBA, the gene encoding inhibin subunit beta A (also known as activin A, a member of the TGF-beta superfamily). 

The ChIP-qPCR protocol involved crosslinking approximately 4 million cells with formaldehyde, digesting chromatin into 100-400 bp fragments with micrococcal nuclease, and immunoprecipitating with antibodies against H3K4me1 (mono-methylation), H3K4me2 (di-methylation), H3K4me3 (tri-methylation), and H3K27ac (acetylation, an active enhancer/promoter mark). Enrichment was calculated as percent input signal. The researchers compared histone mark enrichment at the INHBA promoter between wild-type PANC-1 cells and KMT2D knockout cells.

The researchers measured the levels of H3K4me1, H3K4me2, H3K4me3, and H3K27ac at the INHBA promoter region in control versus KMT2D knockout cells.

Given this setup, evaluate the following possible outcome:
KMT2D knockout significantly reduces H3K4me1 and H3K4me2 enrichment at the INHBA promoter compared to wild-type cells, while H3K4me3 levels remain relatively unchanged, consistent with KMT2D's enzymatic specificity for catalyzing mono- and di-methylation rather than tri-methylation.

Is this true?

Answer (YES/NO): NO